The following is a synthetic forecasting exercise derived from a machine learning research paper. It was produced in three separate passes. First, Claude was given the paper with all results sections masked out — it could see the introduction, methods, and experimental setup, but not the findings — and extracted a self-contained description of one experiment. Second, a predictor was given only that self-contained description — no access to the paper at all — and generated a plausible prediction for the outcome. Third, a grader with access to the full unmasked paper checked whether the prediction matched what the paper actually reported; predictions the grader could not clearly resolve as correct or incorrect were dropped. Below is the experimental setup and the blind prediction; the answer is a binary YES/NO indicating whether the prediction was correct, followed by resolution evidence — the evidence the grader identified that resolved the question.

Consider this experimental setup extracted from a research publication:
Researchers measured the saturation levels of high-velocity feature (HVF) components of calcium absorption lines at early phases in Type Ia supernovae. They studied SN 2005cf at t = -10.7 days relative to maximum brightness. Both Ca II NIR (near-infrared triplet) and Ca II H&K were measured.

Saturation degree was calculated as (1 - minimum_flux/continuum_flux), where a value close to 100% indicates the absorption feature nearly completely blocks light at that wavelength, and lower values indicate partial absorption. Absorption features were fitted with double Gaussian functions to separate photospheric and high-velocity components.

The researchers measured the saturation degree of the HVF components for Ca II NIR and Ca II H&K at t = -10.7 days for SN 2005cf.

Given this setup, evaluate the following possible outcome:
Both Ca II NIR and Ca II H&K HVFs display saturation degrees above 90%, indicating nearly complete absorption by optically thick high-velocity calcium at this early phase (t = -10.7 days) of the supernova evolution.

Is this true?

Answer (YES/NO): NO